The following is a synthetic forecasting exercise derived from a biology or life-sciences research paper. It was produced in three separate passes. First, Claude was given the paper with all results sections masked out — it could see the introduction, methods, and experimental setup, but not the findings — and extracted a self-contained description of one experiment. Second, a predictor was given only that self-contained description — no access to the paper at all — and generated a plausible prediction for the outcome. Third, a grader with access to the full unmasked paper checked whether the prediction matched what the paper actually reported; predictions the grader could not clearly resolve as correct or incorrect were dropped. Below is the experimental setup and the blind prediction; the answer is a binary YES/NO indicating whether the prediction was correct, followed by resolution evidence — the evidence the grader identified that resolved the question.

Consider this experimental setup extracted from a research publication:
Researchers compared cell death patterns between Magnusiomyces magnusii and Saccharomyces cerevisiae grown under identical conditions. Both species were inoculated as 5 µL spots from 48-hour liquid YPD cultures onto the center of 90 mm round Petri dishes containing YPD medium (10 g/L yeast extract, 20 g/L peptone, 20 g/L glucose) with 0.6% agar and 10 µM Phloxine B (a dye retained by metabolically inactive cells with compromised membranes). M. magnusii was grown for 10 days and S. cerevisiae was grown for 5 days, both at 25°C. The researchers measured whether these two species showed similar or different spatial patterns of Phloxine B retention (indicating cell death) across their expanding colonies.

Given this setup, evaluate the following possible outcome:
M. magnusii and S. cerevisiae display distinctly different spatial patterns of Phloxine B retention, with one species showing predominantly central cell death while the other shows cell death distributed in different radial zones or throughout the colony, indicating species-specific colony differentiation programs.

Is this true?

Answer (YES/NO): YES